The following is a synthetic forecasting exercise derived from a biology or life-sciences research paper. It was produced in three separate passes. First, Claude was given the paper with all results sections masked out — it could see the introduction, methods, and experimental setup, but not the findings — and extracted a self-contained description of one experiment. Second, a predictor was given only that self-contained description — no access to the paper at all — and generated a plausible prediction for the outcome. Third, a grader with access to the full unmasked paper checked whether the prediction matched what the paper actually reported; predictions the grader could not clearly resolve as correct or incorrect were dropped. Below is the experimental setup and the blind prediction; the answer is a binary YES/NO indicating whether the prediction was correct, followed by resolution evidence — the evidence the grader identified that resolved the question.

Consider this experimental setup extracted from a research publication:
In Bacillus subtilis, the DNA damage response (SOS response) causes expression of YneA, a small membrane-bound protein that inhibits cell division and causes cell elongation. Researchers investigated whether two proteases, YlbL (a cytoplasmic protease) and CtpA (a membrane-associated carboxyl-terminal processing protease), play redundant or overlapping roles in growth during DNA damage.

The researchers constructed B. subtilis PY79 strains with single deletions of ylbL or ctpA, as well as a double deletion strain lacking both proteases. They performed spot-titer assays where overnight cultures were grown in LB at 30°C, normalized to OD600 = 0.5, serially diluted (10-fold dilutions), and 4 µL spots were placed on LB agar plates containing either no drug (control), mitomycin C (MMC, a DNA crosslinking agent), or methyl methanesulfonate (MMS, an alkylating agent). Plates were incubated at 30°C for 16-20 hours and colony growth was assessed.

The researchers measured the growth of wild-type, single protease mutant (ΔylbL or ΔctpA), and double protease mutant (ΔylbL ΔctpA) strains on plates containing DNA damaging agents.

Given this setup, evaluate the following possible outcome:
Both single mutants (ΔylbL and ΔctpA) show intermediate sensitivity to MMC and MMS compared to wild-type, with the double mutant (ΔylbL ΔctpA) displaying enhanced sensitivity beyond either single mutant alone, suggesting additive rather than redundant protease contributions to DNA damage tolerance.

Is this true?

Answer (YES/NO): YES